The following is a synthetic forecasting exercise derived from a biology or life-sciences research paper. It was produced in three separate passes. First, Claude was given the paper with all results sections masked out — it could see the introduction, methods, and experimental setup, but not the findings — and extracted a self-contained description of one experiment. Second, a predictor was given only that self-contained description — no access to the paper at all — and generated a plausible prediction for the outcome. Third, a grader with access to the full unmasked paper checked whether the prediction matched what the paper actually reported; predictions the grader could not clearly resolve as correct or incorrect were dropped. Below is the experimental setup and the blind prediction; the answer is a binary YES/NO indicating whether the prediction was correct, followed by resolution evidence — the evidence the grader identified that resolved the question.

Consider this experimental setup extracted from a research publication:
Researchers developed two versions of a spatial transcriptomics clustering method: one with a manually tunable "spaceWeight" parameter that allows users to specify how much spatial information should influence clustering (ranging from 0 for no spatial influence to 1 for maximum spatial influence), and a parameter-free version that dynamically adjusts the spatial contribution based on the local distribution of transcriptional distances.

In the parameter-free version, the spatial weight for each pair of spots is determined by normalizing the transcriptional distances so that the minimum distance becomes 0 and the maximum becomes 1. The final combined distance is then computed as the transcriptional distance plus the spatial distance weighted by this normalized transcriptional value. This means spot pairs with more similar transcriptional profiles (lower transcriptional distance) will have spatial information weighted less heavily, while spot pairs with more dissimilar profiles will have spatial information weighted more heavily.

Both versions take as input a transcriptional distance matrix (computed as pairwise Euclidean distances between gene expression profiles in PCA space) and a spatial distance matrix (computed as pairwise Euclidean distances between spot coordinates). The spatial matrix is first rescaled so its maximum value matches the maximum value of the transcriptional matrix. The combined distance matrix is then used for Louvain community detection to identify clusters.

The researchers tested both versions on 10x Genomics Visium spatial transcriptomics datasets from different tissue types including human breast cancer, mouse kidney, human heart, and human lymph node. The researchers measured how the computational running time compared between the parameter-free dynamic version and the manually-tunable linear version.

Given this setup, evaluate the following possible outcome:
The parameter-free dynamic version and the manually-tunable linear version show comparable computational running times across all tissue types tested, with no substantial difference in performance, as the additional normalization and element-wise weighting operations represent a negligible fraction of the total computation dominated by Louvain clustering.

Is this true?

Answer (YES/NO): YES